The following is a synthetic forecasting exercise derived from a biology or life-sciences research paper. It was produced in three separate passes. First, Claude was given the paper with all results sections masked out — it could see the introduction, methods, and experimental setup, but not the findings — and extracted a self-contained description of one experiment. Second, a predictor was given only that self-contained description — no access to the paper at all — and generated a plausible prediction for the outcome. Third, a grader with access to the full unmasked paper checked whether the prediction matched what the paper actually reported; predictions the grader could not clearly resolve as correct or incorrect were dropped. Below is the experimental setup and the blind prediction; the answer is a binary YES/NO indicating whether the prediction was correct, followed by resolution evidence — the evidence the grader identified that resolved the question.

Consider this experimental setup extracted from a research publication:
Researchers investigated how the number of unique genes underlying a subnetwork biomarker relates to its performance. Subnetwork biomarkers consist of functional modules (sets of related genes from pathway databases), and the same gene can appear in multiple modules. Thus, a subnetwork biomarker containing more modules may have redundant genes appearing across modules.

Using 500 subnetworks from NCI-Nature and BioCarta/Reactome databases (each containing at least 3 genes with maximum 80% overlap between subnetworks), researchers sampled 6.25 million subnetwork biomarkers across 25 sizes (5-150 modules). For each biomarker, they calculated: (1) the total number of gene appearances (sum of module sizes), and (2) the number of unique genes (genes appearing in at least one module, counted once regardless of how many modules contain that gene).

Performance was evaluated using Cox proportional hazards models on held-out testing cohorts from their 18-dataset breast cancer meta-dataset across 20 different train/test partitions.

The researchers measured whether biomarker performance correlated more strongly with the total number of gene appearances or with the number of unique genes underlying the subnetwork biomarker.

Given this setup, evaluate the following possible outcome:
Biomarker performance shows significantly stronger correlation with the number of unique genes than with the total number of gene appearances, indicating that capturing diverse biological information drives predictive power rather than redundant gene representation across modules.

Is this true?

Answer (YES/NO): NO